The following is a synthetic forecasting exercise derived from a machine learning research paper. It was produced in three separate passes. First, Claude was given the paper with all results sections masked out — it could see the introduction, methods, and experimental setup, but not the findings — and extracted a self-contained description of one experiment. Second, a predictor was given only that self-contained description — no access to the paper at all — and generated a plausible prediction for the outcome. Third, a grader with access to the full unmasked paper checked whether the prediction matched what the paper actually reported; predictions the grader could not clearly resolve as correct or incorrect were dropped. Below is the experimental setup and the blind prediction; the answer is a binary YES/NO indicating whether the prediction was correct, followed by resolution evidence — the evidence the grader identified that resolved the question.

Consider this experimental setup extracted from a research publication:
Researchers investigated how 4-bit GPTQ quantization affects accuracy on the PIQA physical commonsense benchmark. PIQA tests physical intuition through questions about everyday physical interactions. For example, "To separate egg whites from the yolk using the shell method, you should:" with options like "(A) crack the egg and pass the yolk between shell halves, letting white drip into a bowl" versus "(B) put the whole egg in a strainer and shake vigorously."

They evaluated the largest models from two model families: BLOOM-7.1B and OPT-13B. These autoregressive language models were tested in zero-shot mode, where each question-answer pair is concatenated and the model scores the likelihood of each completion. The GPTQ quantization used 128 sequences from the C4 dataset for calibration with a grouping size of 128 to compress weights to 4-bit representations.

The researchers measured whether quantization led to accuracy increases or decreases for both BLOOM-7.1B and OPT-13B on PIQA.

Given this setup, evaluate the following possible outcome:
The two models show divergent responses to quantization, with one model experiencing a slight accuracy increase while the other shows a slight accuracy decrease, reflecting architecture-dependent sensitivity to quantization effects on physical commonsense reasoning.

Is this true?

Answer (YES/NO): NO